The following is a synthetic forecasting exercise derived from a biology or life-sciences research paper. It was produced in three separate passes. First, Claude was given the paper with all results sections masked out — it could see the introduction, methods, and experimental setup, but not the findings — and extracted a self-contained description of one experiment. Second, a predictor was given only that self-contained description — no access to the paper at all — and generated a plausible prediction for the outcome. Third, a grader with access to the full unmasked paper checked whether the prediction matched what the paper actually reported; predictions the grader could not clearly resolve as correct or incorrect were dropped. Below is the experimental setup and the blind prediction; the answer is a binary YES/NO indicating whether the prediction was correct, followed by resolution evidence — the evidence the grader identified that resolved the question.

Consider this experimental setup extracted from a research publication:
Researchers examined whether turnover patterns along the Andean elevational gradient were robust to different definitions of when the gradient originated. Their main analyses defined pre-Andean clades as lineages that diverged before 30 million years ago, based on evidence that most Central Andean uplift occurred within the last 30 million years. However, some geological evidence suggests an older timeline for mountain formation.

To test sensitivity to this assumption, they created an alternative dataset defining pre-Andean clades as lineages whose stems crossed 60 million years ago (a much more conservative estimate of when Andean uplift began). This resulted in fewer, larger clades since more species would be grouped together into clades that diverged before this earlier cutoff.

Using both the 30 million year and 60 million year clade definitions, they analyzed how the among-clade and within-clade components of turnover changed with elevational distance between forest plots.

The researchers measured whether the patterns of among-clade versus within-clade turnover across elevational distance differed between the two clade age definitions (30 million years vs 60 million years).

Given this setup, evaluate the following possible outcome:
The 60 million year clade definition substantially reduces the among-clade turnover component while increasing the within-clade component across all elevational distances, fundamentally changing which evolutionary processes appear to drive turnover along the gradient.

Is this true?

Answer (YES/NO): NO